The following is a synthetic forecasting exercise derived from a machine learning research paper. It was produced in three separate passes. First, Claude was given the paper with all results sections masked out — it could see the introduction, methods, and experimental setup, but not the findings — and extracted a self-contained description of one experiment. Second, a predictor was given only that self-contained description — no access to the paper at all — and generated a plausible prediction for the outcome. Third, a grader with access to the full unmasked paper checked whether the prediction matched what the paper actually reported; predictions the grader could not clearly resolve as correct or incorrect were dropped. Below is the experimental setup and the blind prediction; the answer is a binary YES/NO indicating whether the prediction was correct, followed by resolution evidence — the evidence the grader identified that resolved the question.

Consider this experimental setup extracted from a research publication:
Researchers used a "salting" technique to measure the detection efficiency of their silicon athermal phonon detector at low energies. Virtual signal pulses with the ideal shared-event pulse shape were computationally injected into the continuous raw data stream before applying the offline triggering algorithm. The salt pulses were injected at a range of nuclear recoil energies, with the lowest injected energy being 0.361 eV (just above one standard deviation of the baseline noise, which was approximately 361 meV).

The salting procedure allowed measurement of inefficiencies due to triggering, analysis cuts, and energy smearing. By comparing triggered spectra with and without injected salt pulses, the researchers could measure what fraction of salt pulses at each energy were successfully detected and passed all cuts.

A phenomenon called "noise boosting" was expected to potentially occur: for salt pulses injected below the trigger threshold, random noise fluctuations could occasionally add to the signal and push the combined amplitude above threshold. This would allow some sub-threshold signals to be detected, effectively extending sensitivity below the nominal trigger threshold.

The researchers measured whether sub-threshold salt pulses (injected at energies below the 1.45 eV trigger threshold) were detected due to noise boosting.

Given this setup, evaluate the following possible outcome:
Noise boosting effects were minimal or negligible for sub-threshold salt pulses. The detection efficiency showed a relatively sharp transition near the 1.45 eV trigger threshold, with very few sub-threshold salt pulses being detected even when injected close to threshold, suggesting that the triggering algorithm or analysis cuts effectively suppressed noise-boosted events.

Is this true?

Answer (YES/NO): NO